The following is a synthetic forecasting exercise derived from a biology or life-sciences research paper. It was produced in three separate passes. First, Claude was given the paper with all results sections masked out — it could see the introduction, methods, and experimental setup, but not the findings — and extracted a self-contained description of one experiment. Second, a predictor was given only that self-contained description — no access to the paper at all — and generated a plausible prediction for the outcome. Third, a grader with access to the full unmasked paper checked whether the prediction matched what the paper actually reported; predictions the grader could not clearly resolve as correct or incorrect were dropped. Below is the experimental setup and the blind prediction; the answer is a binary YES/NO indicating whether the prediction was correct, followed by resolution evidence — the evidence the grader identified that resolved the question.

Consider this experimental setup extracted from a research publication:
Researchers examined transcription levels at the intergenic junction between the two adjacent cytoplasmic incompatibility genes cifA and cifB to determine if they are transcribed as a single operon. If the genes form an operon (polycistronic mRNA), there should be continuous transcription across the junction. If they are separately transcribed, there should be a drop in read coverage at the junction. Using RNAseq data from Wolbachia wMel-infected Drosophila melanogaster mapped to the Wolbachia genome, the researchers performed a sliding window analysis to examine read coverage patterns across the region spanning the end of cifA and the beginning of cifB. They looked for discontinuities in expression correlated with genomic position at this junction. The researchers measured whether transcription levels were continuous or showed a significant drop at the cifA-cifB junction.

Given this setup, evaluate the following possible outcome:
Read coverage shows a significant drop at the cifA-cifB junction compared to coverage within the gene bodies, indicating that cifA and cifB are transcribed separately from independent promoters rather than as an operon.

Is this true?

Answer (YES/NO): YES